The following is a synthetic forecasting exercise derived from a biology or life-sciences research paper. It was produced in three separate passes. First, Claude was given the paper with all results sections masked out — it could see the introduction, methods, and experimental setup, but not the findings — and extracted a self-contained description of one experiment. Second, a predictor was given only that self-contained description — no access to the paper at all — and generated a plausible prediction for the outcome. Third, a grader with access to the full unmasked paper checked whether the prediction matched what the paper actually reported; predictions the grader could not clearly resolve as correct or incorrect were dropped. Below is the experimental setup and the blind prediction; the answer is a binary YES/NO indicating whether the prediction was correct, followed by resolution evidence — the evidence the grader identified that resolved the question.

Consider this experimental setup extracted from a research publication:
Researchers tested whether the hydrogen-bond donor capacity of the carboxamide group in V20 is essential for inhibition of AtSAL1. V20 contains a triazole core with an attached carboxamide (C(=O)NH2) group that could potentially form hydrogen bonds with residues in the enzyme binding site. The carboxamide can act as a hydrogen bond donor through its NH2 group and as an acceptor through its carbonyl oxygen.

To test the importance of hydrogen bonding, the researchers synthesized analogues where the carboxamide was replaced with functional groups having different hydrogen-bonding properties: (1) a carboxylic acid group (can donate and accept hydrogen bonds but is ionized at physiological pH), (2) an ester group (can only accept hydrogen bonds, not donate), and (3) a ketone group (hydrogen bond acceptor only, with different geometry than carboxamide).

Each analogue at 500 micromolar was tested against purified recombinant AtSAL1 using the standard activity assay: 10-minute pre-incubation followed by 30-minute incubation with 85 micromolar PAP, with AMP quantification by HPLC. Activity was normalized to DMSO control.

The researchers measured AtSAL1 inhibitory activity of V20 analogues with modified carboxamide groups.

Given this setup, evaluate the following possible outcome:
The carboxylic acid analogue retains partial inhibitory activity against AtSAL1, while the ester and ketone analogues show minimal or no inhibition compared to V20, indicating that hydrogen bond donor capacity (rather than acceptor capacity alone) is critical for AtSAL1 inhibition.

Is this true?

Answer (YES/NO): NO